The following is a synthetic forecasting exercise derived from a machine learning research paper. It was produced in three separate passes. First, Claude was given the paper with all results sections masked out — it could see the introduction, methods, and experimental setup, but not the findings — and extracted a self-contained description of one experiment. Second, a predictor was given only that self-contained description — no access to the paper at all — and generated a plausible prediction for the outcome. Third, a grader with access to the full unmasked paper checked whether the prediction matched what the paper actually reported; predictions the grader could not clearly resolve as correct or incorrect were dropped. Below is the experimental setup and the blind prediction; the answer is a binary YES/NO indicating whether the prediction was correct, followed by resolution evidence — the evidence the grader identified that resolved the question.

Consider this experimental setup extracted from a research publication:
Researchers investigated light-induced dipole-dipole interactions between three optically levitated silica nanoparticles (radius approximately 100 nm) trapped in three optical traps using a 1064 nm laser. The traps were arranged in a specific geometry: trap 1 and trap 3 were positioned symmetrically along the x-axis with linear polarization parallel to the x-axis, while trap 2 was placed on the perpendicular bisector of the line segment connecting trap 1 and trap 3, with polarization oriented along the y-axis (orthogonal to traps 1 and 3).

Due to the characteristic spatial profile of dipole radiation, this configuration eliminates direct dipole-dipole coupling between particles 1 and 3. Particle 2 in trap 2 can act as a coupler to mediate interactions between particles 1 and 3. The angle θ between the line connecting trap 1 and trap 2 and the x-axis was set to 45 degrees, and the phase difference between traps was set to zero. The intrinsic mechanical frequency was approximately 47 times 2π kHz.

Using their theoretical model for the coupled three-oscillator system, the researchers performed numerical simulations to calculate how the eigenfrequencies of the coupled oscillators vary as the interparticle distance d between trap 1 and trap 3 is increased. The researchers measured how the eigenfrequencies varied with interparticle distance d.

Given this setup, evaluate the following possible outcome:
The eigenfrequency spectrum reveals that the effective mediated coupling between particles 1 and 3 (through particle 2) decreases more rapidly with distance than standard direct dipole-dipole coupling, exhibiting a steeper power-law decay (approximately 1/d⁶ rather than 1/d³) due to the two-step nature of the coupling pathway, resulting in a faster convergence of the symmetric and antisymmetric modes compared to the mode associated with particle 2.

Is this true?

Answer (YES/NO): NO